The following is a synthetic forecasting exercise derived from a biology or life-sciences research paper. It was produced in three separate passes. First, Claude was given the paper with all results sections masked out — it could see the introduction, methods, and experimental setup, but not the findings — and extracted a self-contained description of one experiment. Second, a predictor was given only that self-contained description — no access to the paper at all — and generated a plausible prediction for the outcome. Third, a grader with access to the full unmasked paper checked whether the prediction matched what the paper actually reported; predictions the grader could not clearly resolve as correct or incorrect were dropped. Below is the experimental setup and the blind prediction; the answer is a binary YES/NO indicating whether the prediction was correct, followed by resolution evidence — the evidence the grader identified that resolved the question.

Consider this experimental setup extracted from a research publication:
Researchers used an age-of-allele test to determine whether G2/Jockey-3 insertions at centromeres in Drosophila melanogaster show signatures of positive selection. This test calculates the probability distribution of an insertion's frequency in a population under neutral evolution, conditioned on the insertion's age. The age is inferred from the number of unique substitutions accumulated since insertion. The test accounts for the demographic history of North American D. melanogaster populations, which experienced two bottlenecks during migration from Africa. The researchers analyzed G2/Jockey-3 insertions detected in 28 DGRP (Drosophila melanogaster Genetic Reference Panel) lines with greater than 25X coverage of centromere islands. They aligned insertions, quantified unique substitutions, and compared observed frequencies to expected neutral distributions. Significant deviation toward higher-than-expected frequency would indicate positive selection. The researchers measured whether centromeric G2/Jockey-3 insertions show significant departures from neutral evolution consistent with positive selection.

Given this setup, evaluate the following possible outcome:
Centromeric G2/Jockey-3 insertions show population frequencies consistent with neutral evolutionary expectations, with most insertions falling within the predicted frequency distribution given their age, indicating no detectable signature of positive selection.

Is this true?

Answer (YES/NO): YES